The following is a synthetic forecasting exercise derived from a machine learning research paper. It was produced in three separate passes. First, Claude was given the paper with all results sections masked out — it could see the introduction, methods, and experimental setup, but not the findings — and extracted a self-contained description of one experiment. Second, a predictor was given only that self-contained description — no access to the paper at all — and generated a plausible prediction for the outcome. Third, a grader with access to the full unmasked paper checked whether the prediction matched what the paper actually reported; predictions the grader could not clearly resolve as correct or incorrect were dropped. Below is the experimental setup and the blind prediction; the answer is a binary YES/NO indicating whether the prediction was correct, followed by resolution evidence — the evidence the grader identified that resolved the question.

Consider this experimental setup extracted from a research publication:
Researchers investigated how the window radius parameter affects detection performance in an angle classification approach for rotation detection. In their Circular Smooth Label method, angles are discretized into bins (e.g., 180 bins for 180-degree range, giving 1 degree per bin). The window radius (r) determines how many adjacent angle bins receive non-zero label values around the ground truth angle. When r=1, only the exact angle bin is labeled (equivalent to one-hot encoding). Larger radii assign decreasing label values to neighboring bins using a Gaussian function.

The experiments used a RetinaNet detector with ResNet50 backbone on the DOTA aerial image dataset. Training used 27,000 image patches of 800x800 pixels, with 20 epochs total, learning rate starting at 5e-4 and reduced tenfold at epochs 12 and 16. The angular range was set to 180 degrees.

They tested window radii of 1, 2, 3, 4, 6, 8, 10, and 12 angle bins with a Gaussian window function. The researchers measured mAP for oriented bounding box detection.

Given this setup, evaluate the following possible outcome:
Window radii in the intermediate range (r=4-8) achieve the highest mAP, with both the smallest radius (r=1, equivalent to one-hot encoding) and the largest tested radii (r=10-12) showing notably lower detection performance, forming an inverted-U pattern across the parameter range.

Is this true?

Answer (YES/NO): NO